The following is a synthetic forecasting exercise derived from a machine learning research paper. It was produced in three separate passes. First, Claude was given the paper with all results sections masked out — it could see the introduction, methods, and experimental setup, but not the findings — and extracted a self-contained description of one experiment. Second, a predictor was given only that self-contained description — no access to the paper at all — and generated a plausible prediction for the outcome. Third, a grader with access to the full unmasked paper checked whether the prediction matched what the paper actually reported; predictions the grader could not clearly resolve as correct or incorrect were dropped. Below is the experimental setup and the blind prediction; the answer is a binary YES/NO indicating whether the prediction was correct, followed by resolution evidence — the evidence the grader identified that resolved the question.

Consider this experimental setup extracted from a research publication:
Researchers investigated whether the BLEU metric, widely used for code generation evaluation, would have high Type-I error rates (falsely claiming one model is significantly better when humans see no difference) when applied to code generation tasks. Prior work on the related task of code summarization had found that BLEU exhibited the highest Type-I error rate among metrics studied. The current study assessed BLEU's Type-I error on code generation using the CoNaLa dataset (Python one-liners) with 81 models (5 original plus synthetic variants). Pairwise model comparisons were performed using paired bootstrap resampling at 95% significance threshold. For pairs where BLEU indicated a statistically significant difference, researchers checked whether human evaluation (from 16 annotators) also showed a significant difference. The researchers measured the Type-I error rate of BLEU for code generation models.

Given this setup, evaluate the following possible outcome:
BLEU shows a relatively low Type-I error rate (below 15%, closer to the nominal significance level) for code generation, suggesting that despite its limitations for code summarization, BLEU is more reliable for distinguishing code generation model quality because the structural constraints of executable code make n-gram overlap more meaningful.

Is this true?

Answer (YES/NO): NO